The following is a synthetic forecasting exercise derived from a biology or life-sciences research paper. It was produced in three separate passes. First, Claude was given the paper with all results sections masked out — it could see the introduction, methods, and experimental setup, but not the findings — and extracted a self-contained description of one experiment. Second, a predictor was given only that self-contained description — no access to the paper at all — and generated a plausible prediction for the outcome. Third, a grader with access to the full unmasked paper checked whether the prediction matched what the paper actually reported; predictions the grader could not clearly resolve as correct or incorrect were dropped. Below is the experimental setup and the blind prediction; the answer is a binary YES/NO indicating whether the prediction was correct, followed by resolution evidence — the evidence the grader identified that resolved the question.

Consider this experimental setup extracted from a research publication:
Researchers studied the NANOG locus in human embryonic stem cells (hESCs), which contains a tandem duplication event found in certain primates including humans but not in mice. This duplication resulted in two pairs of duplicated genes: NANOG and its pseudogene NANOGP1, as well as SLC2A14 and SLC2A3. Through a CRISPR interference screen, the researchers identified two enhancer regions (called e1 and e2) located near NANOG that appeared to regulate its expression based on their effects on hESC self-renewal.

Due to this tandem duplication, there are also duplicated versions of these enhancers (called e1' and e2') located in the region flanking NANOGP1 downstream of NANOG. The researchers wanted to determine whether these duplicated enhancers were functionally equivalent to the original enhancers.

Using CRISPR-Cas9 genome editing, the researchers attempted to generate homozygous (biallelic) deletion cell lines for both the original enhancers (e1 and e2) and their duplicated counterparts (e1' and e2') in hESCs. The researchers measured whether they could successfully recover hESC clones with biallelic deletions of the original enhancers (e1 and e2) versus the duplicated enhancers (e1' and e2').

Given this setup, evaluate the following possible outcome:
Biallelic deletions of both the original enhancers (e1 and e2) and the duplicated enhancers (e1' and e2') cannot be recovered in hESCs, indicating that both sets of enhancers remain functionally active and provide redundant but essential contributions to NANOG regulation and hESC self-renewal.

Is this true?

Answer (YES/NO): NO